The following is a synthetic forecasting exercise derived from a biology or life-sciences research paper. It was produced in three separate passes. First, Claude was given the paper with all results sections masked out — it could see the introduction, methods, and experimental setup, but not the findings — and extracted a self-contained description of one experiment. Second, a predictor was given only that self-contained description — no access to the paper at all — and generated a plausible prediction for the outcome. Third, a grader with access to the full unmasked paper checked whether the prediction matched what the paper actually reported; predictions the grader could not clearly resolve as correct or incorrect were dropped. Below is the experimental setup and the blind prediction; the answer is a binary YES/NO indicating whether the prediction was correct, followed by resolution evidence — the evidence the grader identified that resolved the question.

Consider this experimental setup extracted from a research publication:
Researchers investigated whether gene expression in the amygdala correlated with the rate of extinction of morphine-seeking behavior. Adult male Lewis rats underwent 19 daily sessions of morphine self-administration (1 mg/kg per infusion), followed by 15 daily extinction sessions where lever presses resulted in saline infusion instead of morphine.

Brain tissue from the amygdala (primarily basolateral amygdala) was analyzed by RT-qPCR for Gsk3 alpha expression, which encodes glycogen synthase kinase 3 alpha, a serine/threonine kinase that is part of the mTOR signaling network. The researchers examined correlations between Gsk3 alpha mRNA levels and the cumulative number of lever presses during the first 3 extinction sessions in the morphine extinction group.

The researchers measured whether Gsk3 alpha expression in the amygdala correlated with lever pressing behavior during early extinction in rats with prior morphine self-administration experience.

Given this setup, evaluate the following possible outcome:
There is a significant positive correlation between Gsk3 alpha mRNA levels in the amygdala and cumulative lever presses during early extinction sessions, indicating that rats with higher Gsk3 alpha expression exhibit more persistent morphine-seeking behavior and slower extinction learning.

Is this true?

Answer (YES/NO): YES